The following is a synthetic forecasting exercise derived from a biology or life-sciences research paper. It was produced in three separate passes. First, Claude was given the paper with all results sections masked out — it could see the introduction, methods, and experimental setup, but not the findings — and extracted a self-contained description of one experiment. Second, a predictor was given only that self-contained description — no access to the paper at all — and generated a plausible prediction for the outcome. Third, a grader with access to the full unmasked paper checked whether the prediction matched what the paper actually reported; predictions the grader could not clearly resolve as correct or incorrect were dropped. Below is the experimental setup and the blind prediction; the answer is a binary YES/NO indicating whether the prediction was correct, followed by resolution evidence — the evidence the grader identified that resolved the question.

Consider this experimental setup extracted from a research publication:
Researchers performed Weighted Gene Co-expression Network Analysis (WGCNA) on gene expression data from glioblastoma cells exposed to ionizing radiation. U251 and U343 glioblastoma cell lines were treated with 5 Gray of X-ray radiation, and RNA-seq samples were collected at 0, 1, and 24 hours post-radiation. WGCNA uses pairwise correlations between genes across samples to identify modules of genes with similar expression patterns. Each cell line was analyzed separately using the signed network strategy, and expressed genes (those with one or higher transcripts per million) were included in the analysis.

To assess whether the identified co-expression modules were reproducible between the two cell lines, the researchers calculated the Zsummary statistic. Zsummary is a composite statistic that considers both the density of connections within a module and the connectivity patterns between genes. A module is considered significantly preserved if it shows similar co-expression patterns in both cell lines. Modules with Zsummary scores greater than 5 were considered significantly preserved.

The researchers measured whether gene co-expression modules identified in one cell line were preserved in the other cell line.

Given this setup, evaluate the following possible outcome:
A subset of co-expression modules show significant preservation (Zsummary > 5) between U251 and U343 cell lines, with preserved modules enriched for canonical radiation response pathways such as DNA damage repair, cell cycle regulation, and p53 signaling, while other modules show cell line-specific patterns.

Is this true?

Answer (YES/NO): NO